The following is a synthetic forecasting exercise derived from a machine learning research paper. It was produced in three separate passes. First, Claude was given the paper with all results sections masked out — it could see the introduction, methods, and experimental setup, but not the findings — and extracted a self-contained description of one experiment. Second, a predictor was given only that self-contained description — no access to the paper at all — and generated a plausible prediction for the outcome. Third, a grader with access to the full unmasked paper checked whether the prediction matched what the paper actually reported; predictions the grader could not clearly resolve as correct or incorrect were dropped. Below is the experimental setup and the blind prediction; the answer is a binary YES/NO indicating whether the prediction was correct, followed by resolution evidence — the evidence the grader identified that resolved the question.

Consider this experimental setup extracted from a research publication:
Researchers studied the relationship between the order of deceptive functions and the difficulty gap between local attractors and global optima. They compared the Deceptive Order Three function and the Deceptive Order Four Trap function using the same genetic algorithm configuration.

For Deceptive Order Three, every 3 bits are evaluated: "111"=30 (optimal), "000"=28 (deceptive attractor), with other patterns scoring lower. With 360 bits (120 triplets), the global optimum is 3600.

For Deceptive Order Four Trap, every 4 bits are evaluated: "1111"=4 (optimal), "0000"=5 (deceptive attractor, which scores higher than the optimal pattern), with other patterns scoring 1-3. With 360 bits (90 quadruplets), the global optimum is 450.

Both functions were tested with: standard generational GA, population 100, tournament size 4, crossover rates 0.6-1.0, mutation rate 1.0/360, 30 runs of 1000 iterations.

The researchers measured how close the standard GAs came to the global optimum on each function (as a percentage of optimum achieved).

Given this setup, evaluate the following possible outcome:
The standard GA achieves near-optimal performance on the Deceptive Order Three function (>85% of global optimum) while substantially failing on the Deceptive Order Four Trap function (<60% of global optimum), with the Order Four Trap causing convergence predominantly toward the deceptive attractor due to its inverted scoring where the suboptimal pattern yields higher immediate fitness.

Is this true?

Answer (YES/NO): NO